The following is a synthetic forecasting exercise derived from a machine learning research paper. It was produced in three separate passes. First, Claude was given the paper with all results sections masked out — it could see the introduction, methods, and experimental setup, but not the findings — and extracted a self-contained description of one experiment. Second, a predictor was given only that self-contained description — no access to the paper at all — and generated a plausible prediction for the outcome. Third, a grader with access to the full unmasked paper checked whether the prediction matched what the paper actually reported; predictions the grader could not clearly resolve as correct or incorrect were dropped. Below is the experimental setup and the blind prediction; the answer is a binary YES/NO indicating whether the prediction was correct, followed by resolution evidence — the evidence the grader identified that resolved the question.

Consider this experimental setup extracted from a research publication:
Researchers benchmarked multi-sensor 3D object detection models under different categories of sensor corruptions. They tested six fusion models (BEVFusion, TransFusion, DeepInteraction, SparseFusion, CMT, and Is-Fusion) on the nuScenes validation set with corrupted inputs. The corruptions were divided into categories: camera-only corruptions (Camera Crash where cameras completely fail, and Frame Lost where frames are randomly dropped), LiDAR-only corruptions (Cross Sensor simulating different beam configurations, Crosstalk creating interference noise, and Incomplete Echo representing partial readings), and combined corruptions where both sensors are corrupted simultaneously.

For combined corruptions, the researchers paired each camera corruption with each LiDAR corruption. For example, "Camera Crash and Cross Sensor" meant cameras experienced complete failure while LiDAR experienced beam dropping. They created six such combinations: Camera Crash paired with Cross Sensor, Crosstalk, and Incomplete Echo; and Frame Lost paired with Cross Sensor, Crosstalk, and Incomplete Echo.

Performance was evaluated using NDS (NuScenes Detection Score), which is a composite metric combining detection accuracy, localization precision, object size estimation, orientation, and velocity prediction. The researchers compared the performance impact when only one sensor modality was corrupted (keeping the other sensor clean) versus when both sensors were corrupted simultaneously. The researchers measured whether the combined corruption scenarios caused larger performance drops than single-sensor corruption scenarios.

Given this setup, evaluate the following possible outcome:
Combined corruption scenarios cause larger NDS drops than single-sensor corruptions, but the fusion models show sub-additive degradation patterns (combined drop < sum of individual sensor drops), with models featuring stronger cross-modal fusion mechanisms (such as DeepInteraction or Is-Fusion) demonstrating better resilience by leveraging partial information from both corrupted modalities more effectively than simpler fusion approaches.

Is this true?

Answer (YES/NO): NO